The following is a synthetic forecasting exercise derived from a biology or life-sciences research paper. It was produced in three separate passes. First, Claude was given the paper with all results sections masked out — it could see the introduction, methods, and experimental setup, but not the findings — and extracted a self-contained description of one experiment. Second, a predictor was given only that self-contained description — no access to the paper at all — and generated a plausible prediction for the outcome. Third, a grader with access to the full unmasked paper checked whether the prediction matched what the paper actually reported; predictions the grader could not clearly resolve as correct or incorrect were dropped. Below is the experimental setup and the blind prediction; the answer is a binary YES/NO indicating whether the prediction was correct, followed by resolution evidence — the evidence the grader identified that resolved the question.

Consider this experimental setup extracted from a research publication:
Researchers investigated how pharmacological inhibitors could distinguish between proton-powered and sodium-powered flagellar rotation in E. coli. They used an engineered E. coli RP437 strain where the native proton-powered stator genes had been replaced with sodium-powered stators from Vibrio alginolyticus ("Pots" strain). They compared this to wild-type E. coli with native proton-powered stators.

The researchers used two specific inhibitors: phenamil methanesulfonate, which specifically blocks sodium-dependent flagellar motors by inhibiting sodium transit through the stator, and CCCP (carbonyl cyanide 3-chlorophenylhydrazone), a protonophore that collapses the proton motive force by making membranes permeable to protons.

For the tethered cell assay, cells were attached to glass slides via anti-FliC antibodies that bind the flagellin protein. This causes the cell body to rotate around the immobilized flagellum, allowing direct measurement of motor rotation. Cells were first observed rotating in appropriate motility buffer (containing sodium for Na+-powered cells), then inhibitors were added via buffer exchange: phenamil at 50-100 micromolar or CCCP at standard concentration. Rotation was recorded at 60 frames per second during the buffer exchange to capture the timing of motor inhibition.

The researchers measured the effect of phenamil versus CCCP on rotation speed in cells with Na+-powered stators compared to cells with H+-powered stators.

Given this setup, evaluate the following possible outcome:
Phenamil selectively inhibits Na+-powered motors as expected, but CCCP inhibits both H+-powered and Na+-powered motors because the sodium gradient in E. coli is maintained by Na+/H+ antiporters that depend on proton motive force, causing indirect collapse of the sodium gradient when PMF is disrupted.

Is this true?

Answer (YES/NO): YES